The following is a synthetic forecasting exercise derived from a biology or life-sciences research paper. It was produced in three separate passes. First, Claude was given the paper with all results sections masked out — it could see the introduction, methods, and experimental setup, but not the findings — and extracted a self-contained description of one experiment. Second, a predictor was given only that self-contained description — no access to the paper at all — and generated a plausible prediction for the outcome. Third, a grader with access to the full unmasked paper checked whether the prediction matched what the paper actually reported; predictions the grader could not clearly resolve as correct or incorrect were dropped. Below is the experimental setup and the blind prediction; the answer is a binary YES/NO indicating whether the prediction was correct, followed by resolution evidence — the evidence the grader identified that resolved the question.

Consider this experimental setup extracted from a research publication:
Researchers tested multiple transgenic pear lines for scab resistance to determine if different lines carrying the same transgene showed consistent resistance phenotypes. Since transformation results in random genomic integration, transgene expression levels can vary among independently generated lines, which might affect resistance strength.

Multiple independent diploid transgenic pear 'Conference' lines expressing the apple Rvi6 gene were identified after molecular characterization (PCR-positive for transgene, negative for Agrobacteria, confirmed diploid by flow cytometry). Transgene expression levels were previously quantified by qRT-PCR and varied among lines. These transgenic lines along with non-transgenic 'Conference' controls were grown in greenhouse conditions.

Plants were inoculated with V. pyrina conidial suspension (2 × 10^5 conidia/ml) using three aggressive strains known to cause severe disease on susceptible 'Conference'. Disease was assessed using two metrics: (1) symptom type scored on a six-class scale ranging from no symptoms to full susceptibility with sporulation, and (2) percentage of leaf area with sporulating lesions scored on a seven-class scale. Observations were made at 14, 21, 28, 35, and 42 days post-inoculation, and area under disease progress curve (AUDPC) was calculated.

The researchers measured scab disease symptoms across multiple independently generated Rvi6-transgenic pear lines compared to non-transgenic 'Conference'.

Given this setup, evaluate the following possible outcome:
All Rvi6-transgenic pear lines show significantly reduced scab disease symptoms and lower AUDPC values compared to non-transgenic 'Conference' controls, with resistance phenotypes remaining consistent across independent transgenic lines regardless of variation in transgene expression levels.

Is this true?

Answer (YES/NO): NO